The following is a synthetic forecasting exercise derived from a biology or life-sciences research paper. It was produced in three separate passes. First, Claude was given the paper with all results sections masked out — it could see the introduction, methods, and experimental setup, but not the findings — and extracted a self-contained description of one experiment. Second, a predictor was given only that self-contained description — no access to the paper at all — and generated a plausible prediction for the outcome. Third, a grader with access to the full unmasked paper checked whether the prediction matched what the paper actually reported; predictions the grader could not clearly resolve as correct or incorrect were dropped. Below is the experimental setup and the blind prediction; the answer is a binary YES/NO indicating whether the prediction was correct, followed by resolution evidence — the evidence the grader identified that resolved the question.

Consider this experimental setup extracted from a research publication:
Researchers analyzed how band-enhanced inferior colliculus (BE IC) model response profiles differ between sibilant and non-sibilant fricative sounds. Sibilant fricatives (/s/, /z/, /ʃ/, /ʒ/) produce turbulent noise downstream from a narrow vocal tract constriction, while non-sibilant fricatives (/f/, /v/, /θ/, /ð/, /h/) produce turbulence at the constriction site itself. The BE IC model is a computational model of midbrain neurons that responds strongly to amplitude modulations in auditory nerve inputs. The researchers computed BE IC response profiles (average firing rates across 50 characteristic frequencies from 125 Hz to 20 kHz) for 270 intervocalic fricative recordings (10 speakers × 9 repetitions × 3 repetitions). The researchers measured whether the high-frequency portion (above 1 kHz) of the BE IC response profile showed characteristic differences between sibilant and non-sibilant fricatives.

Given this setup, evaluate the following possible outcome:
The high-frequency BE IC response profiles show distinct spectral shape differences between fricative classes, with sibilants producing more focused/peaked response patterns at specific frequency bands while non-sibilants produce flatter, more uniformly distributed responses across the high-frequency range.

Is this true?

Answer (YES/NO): NO